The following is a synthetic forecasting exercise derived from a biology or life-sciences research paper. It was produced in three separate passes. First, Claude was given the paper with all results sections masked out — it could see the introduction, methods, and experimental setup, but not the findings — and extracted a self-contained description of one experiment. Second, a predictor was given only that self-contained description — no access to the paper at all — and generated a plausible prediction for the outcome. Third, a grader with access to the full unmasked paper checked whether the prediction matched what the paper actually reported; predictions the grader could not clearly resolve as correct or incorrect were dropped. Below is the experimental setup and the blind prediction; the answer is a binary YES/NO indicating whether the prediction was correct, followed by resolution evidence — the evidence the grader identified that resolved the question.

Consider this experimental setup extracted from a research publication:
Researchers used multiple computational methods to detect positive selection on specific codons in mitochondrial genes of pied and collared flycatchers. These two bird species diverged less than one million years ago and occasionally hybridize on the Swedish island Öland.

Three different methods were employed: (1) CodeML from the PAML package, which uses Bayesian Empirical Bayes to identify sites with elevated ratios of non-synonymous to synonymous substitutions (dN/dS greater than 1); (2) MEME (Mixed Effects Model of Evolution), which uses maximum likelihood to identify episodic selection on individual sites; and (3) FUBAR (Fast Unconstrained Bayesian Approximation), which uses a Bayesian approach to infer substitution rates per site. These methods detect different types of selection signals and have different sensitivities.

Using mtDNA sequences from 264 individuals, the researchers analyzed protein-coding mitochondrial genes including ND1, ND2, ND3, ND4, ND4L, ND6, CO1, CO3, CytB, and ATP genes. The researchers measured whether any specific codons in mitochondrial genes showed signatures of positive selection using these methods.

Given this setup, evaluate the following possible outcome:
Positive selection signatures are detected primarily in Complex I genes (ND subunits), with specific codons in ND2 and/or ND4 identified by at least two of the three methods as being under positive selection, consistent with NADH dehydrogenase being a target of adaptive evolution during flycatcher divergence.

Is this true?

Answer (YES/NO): NO